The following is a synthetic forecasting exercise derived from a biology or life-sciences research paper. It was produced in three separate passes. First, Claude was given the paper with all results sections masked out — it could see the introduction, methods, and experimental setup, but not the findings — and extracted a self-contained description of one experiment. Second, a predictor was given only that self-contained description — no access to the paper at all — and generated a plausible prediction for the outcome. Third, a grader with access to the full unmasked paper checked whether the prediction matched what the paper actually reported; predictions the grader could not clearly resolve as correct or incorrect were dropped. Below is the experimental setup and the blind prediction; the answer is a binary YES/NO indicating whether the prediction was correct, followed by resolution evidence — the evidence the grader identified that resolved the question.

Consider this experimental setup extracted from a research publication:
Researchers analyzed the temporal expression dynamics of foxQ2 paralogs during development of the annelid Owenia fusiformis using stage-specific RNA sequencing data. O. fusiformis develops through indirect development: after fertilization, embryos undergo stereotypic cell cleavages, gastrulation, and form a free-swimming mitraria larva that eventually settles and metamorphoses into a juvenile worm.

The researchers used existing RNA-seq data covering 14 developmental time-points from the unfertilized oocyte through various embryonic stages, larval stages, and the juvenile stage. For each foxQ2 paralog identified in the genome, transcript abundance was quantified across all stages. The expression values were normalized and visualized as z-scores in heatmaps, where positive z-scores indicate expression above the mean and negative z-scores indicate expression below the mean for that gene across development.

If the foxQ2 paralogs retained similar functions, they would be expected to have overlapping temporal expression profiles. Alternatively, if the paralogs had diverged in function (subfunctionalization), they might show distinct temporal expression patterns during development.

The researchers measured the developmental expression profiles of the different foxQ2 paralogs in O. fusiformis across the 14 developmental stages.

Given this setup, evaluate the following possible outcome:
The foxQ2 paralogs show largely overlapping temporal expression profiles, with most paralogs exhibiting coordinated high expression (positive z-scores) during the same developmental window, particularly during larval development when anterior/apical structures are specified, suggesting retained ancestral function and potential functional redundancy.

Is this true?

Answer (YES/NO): NO